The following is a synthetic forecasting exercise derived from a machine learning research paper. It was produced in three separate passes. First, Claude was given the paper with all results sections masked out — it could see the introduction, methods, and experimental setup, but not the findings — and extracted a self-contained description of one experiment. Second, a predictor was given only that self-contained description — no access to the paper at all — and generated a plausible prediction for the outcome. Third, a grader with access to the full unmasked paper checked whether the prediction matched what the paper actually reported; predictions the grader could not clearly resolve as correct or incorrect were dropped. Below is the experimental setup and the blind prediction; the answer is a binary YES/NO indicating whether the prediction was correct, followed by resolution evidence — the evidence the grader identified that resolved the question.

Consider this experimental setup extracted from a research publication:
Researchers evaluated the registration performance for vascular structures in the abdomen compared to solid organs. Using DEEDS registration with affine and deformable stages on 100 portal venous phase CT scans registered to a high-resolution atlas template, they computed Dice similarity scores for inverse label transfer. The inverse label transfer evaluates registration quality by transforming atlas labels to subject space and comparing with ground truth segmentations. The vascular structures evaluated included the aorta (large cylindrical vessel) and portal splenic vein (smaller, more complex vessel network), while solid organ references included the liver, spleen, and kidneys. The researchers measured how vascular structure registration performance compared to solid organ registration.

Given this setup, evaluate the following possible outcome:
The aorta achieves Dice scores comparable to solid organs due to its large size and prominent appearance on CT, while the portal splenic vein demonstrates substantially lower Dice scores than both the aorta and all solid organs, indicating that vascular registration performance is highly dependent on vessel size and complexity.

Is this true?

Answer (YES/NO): YES